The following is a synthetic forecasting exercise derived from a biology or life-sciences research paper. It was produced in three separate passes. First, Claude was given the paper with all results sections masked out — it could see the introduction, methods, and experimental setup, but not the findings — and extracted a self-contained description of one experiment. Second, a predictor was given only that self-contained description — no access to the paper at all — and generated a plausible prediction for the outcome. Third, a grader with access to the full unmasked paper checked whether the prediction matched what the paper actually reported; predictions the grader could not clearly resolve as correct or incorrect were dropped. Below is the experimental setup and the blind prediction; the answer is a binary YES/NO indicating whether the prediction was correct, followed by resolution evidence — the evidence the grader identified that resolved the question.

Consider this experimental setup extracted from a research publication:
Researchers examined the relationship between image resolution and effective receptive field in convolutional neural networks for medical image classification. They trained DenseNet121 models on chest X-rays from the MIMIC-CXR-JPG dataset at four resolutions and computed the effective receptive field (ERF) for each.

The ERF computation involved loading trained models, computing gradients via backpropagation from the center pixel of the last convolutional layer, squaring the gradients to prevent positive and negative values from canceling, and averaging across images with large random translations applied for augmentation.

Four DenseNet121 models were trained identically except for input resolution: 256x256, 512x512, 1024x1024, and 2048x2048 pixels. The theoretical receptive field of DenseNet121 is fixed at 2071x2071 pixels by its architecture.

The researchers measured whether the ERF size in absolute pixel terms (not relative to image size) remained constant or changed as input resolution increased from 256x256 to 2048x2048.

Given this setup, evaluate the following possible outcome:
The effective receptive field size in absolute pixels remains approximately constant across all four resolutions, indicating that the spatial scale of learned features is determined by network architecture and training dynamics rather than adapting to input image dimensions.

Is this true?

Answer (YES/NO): YES